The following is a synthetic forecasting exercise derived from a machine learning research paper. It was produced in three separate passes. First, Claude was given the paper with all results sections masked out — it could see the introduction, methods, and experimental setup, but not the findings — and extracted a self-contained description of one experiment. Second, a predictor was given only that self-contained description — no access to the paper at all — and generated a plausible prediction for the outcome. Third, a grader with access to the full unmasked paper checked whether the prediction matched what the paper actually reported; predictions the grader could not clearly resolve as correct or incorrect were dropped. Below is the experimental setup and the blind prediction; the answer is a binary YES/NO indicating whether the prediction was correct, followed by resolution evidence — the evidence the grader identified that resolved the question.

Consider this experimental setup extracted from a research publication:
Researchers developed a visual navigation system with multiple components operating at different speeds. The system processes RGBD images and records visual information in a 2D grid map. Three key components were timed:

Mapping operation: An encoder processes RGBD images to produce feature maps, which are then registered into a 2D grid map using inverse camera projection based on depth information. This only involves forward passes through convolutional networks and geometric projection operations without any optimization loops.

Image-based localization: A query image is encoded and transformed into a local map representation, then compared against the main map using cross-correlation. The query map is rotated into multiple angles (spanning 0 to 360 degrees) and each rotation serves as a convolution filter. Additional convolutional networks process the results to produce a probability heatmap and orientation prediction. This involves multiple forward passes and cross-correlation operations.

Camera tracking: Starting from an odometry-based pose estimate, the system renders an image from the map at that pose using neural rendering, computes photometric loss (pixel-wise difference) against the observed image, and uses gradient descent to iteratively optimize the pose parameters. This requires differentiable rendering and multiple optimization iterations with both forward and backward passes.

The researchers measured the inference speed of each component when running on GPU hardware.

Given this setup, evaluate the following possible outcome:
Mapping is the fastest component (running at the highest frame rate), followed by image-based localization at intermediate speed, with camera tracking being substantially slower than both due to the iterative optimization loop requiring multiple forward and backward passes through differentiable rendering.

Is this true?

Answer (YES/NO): YES